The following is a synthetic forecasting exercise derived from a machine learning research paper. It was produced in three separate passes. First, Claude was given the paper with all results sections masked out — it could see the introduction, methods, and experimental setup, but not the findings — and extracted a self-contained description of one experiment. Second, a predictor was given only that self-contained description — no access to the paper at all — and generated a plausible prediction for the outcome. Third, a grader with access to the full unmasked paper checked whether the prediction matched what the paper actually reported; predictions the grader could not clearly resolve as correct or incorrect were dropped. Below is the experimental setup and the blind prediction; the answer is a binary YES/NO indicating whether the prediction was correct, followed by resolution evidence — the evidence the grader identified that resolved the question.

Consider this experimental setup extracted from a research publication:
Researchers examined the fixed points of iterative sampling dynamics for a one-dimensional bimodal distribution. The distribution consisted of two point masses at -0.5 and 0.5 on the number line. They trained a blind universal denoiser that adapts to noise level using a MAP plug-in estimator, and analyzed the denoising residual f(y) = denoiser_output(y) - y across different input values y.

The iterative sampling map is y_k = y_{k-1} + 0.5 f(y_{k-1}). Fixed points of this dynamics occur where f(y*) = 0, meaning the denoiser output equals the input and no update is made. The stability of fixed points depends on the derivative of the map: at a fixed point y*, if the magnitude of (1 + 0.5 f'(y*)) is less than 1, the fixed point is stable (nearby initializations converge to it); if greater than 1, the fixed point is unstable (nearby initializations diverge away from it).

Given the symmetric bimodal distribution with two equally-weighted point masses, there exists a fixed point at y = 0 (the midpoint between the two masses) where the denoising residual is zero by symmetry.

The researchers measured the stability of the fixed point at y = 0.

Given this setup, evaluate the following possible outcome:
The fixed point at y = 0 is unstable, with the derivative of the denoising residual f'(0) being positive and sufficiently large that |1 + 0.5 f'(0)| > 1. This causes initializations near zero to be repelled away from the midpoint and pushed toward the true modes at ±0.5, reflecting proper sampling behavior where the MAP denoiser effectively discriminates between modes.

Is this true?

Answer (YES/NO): YES